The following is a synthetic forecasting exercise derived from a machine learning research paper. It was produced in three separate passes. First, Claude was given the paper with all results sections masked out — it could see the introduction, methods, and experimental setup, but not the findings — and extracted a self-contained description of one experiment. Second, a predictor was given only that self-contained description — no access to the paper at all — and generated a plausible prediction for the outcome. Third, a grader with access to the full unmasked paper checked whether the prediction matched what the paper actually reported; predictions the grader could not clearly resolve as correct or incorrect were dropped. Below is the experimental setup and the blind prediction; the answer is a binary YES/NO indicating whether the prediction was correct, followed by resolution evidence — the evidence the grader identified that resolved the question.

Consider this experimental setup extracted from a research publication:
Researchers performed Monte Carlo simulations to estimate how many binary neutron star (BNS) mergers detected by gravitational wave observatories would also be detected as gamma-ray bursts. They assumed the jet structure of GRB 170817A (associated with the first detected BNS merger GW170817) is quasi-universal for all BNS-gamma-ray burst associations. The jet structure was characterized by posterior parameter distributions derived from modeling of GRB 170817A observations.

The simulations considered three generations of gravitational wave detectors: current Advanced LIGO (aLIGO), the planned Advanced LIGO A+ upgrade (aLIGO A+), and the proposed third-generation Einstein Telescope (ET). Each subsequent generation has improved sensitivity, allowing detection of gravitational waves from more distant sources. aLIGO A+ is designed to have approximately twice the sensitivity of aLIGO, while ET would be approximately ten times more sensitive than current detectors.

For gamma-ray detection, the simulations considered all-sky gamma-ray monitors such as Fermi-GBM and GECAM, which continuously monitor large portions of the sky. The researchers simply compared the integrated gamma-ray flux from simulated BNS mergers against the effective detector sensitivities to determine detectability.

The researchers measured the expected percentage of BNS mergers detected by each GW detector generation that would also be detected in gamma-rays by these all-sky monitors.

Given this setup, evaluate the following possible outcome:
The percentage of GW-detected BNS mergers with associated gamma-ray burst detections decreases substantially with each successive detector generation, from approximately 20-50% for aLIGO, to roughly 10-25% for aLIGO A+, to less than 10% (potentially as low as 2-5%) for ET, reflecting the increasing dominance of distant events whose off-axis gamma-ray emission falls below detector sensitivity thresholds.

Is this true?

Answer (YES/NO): NO